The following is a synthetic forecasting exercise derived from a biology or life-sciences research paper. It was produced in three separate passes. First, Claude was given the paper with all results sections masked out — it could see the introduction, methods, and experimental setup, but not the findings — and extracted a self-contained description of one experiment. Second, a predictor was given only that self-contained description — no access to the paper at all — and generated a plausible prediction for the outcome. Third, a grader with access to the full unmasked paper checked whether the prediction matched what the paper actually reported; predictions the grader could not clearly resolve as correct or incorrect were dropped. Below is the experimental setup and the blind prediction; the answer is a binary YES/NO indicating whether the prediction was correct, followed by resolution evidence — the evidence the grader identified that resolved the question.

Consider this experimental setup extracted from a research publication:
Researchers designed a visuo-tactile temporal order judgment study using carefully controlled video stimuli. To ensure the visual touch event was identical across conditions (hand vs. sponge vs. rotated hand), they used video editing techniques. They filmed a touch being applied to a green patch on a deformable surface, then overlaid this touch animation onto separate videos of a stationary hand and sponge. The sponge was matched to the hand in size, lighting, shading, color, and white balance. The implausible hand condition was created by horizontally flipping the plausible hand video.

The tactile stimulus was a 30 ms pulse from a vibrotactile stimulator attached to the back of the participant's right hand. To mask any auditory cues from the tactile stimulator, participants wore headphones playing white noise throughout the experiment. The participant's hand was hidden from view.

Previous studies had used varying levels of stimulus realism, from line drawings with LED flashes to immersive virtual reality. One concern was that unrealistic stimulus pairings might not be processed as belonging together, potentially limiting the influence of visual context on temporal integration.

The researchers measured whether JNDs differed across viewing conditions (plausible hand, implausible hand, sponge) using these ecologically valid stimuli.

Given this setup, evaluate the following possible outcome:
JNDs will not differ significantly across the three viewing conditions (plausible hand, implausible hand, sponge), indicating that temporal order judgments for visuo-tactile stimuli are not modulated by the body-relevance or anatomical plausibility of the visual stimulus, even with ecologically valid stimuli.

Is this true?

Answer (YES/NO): YES